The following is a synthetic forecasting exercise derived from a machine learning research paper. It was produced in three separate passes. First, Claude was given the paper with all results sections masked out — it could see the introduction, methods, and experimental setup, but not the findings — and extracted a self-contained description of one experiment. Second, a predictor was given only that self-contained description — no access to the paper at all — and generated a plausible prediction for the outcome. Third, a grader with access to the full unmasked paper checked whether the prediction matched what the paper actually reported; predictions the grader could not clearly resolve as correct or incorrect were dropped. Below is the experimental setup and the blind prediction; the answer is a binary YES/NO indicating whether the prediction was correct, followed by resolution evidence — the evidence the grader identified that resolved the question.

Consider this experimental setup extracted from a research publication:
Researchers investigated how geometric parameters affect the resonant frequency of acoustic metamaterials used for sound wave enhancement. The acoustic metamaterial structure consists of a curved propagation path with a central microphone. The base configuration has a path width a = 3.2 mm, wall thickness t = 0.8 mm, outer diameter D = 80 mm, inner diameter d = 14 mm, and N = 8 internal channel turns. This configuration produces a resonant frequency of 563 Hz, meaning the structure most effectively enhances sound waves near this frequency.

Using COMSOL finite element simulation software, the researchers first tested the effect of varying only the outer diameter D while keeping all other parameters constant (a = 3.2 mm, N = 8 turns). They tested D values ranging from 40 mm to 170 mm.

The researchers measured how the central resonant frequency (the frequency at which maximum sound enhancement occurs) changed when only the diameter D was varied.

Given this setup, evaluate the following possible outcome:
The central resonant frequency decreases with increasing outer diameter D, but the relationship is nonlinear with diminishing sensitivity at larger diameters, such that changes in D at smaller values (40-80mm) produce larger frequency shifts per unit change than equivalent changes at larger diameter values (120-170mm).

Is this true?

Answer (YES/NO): NO